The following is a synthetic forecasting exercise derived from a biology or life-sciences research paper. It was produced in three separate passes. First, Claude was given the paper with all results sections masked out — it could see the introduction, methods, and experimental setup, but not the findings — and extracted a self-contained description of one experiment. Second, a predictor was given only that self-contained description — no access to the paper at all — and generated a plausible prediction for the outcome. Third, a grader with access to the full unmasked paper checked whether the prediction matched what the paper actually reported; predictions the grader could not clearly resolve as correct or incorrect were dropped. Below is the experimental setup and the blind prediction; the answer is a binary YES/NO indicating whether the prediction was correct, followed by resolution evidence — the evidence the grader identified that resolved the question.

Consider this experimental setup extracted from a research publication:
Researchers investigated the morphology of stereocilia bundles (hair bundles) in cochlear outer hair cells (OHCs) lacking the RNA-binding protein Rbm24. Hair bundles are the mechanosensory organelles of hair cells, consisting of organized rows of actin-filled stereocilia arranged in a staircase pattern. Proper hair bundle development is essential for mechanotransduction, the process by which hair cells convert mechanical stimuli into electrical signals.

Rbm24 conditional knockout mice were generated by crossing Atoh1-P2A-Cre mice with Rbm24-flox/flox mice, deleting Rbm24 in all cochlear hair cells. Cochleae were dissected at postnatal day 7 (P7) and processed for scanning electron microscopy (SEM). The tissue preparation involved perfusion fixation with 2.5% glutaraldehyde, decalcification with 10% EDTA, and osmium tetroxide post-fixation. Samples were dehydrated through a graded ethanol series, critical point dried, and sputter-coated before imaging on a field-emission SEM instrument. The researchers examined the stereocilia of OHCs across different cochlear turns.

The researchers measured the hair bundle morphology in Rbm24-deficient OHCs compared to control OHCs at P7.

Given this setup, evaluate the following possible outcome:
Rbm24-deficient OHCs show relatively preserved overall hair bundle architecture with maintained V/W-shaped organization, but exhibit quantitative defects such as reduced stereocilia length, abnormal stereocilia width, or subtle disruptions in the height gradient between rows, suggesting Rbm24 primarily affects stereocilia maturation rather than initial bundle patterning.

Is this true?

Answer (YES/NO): NO